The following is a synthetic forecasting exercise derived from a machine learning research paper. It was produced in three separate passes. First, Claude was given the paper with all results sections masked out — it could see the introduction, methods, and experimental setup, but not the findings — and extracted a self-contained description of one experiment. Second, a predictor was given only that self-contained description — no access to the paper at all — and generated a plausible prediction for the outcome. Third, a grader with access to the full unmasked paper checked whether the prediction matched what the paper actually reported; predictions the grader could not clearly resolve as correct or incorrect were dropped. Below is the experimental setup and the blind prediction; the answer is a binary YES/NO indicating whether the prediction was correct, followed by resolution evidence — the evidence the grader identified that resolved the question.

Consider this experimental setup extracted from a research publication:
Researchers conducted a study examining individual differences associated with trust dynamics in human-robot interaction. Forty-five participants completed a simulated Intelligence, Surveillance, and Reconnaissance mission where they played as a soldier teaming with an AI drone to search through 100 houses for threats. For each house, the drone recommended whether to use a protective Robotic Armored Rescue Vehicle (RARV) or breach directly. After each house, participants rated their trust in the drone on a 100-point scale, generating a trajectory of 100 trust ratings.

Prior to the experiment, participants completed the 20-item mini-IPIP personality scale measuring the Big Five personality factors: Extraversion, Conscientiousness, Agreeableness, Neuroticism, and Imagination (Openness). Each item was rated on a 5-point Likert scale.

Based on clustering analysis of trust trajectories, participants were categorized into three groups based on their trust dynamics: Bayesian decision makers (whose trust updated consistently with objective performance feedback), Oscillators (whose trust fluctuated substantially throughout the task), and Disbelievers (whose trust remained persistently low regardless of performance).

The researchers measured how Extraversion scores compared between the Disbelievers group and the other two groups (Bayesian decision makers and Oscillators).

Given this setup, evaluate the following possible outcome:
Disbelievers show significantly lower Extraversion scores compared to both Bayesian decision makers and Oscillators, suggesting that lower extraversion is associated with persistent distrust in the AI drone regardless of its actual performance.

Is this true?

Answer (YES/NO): NO